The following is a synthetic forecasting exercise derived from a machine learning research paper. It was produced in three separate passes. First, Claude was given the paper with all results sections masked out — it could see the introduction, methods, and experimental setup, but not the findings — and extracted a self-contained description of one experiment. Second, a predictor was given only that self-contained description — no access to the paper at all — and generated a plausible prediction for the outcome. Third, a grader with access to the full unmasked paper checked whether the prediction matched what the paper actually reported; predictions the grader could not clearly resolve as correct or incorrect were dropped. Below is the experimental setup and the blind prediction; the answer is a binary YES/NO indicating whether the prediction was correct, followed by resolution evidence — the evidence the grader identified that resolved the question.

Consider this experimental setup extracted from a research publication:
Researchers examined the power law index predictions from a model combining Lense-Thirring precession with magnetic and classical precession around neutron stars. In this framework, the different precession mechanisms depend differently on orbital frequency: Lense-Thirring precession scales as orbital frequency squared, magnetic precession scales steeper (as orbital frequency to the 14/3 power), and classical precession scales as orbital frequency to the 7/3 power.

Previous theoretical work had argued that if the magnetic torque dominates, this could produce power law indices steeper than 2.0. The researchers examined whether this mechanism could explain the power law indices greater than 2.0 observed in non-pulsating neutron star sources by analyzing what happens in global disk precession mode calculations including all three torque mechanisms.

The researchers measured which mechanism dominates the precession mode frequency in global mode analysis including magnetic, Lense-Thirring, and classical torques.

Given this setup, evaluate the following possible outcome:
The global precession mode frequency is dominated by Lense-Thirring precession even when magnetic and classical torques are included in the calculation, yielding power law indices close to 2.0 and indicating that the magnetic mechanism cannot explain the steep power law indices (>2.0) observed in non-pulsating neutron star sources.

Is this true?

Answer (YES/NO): YES